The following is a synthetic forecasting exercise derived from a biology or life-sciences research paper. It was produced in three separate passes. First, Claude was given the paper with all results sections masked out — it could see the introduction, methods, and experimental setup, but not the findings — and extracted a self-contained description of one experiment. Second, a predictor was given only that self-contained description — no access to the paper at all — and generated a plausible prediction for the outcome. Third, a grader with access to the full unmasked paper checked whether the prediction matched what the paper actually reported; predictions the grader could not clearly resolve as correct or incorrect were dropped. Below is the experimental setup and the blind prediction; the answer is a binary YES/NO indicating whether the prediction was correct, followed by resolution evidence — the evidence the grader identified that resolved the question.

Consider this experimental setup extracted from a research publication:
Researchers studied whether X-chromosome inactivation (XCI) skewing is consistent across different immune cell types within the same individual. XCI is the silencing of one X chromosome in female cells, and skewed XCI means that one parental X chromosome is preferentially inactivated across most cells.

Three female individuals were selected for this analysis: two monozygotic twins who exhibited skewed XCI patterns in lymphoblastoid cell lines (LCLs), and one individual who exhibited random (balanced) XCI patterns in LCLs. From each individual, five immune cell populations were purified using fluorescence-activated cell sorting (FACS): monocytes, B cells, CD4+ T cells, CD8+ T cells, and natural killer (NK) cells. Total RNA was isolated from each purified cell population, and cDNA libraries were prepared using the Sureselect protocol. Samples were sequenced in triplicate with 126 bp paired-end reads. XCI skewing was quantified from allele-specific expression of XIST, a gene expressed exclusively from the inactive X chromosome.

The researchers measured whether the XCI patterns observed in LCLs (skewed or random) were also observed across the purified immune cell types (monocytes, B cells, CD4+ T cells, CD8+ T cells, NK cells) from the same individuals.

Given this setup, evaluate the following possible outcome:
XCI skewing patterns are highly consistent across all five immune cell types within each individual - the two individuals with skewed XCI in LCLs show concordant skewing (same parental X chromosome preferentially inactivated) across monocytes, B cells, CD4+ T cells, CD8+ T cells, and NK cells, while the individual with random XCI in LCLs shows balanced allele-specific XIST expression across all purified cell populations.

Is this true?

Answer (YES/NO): NO